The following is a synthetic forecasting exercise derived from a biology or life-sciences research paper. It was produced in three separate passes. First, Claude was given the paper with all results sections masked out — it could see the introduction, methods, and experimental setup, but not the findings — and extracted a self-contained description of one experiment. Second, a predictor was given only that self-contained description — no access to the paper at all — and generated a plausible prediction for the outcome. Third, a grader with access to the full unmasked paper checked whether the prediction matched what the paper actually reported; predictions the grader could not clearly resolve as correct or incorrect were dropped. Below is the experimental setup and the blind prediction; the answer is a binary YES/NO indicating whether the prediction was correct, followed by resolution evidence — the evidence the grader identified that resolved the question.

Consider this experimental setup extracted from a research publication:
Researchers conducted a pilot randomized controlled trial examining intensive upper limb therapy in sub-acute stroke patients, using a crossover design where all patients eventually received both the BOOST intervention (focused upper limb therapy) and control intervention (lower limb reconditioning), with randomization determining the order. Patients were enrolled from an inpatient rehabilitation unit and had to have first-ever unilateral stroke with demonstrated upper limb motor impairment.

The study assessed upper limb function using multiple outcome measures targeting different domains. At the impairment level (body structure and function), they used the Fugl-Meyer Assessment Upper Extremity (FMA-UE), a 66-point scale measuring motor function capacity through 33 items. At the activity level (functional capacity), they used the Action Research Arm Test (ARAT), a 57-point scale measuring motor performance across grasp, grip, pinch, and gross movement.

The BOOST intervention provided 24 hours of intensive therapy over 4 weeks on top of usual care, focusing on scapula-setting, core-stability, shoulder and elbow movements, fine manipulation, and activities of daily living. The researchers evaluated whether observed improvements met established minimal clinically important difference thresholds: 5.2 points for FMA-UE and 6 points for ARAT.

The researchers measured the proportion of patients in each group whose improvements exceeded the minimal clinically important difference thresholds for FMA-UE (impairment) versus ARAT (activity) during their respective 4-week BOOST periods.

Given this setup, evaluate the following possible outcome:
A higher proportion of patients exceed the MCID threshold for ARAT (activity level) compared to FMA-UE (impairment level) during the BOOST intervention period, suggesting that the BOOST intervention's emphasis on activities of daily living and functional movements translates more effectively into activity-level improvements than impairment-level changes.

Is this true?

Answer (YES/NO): NO